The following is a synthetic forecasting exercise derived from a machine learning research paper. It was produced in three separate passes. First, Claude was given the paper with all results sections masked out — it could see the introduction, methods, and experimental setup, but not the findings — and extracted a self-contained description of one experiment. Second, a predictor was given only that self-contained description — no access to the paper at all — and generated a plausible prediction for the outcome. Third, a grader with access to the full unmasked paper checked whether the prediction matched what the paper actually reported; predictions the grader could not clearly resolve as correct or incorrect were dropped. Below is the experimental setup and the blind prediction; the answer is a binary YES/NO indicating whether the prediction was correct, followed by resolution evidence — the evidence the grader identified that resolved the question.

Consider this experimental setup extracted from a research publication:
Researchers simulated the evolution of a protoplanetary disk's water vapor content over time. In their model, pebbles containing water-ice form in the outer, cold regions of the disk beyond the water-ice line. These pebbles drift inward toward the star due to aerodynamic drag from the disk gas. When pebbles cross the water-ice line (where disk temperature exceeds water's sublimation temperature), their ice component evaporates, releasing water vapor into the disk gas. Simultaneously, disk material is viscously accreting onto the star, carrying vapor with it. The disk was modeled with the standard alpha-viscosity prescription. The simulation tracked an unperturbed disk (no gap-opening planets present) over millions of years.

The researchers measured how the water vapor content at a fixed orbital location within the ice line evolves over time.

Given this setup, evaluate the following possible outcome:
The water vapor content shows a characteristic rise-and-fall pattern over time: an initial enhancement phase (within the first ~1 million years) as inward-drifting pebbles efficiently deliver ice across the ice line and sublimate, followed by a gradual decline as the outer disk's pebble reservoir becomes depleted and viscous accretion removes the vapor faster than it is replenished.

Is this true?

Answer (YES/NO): YES